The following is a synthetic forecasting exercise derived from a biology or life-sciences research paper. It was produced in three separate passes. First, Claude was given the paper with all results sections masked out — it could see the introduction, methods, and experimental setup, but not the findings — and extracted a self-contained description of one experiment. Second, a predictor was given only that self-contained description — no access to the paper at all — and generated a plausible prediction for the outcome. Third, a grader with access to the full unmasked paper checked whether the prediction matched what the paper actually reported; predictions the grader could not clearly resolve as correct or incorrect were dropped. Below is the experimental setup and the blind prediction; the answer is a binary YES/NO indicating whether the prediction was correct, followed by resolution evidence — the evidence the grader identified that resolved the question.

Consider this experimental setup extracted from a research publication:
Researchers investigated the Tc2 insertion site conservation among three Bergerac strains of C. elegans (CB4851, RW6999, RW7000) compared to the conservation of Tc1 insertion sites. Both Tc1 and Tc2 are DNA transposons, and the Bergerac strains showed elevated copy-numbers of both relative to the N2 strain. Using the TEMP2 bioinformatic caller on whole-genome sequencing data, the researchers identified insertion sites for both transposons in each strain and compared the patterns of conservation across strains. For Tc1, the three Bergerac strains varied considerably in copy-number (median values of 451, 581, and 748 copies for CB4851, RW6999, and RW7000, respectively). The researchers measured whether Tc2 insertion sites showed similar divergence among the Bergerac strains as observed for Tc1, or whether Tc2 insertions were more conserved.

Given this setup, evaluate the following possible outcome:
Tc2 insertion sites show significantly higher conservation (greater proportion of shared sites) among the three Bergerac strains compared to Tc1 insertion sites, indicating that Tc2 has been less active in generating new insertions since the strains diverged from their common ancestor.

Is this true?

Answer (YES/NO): YES